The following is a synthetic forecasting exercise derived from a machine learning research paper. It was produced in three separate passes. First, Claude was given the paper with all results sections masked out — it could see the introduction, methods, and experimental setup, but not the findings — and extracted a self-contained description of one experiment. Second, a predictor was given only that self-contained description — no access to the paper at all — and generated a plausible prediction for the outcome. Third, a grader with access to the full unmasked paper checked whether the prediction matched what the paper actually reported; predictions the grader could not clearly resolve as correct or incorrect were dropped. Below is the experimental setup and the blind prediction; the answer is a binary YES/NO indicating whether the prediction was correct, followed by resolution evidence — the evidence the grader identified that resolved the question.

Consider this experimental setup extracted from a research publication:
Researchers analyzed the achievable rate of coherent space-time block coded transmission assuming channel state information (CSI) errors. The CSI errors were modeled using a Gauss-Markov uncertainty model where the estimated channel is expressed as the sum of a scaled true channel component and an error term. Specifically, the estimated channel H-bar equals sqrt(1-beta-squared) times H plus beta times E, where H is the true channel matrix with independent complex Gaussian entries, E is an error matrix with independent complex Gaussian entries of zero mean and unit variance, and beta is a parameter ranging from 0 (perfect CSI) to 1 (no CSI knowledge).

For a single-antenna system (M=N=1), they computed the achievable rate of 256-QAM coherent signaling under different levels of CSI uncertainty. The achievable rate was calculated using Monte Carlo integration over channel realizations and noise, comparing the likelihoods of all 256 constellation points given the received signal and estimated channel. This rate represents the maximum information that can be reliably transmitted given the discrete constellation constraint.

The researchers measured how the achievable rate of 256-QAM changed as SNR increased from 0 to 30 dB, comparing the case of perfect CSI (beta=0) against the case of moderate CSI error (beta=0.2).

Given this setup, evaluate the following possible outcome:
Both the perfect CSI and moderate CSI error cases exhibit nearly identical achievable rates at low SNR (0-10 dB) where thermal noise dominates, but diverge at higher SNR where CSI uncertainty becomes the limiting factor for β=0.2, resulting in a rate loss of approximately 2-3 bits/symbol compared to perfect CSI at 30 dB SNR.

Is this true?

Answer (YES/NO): NO